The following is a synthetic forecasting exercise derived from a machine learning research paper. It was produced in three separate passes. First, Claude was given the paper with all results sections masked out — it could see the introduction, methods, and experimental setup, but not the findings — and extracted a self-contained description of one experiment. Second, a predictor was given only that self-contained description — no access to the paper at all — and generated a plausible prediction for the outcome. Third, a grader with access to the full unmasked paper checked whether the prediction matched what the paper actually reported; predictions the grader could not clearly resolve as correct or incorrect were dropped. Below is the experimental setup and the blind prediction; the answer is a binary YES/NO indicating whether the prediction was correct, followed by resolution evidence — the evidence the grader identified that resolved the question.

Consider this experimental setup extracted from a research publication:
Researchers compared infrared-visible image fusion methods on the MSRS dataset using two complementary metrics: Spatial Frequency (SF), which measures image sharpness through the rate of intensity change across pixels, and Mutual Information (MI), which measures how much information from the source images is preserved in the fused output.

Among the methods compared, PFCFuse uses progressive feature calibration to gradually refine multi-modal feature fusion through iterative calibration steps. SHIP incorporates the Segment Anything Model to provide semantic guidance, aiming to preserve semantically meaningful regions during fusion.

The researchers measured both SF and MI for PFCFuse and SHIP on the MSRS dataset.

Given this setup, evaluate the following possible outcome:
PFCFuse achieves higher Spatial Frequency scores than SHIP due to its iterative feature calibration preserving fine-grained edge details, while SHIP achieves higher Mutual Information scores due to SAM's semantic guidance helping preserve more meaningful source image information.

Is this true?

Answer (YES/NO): NO